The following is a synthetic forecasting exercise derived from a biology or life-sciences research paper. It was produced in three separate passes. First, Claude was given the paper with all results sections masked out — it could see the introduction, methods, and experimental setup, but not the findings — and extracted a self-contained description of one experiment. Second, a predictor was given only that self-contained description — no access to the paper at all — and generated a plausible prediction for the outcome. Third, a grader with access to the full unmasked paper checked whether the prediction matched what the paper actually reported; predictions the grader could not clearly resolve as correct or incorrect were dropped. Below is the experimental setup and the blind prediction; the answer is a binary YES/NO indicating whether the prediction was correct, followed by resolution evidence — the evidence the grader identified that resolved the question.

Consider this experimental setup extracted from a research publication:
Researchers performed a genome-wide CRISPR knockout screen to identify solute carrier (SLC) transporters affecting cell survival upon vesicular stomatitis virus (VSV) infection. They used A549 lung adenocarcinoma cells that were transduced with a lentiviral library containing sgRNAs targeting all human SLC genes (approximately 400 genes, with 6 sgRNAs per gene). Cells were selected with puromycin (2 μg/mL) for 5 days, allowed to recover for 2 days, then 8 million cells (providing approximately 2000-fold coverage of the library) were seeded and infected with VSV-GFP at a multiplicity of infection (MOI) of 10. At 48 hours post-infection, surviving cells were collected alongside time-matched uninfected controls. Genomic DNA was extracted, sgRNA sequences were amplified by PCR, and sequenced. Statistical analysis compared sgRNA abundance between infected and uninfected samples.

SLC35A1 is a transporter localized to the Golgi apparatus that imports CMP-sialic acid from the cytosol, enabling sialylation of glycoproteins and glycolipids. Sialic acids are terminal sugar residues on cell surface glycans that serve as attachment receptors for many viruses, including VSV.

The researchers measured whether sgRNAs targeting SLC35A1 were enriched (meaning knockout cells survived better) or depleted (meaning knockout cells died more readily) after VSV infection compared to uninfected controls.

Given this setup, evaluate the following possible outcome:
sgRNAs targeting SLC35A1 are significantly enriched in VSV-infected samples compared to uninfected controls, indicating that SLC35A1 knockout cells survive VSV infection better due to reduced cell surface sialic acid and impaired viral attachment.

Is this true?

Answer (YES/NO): NO